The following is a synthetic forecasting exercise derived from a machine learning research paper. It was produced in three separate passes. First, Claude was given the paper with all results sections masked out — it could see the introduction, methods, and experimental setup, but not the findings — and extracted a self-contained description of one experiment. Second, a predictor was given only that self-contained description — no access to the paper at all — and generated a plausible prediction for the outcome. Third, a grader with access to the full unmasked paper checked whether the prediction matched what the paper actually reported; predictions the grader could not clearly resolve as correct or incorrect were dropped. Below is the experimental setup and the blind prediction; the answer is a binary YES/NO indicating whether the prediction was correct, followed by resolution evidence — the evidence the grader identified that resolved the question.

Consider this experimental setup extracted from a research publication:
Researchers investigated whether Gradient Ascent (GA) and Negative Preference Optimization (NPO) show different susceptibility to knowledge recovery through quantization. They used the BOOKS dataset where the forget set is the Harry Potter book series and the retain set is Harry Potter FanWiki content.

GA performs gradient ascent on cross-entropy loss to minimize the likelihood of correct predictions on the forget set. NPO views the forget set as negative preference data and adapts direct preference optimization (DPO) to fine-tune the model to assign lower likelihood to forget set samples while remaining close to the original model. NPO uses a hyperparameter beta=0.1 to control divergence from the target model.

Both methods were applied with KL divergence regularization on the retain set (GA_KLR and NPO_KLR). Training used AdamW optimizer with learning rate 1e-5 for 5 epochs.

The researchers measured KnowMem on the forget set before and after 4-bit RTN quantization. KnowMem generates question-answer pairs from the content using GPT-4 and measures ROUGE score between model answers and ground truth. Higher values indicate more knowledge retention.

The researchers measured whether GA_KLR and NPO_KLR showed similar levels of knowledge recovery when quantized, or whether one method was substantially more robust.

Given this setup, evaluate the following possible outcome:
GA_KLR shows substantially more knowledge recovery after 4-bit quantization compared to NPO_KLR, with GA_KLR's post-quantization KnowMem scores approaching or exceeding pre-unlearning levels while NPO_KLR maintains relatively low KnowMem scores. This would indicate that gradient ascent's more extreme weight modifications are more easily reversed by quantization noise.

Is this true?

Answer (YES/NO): NO